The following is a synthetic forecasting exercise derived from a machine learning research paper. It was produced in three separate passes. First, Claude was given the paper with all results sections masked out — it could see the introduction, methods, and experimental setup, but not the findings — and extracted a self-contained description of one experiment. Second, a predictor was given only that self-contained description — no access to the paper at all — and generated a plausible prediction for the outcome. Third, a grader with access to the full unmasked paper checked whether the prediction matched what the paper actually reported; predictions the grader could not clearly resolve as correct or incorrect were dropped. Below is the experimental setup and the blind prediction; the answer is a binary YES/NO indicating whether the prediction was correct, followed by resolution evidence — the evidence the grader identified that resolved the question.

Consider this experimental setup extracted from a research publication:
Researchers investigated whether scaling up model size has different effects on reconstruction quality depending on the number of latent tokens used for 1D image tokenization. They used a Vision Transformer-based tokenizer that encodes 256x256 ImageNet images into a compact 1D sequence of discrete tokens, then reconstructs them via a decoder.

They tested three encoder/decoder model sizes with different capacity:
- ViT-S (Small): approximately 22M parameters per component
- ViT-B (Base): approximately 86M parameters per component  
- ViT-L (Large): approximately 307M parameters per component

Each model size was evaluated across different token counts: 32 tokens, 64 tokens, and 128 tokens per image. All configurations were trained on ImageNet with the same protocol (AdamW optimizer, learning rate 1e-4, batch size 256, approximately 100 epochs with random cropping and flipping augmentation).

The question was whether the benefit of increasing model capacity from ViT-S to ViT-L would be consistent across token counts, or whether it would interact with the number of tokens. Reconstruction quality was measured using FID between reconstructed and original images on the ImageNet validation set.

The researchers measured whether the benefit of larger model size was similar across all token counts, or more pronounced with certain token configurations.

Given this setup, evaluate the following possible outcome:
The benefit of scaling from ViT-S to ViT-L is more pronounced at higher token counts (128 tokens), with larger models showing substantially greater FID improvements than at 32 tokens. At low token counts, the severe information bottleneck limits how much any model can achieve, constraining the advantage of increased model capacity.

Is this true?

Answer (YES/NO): NO